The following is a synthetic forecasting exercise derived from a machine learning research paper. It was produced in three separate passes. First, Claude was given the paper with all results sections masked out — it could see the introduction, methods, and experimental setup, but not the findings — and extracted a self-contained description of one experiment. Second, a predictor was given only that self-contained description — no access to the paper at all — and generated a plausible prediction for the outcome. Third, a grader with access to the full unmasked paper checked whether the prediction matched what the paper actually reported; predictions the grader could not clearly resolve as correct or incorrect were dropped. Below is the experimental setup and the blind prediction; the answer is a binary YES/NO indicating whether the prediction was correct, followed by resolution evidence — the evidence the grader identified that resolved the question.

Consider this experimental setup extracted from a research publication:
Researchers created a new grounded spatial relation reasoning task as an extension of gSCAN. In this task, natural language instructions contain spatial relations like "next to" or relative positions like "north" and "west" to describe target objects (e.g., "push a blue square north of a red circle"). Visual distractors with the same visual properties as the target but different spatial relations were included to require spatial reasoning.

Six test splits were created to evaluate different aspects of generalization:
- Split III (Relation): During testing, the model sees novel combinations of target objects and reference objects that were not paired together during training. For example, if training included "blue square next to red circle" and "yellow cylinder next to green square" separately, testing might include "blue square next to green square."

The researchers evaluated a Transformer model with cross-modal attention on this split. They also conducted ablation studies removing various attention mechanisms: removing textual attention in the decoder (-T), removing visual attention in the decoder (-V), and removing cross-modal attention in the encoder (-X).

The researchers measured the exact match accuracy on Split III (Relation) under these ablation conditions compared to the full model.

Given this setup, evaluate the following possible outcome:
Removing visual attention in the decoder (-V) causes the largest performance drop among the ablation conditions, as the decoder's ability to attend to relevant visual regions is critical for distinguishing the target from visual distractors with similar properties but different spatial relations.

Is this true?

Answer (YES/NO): NO